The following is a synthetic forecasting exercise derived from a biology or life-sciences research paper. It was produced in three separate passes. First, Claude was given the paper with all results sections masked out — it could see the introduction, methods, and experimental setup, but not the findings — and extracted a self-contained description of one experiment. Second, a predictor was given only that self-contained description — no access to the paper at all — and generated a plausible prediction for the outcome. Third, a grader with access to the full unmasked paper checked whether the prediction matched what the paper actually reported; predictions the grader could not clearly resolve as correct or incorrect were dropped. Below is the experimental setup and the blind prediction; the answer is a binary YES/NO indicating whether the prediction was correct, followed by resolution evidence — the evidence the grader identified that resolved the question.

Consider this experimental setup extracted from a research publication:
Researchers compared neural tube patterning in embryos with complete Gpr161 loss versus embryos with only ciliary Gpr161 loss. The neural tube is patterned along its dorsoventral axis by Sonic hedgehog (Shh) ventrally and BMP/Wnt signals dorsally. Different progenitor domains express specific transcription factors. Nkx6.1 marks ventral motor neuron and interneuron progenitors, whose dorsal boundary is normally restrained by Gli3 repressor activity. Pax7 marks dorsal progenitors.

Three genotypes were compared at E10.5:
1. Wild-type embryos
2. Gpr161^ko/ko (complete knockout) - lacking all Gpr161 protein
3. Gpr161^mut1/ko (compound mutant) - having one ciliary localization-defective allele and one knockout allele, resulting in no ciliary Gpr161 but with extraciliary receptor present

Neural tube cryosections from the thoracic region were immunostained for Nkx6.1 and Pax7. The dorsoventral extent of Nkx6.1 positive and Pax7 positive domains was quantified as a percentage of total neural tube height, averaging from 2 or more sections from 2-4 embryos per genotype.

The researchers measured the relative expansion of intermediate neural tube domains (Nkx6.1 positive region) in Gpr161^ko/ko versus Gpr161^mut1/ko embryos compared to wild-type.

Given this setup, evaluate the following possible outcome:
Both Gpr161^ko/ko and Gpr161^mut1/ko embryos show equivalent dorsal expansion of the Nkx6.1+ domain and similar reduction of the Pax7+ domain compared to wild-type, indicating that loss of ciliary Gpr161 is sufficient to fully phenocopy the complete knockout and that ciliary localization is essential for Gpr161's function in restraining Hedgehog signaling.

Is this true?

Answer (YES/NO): NO